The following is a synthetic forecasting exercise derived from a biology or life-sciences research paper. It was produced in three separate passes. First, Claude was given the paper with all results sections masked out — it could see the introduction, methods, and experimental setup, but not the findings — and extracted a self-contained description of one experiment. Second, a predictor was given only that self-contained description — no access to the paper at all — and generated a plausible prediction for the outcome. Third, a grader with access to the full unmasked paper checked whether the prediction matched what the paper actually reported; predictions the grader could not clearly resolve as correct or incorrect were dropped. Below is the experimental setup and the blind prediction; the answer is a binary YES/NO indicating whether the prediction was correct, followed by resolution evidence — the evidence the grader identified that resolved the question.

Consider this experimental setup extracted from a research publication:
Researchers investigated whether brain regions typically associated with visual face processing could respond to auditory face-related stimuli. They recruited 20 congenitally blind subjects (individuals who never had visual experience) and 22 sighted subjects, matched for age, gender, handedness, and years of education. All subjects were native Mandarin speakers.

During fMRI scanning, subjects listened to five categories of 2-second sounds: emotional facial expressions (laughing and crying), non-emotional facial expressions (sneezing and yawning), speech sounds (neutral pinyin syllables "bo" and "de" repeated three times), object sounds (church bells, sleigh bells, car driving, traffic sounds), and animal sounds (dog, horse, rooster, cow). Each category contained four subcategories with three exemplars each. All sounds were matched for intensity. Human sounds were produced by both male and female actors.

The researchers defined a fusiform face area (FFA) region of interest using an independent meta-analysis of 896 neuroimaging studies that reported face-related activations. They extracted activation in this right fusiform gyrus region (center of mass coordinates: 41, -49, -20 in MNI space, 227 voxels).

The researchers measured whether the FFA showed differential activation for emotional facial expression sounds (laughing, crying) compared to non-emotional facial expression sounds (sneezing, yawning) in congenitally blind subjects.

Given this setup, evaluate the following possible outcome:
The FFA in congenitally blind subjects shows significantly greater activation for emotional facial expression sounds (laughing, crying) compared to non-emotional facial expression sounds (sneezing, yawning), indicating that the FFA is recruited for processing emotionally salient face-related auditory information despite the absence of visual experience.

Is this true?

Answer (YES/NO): NO